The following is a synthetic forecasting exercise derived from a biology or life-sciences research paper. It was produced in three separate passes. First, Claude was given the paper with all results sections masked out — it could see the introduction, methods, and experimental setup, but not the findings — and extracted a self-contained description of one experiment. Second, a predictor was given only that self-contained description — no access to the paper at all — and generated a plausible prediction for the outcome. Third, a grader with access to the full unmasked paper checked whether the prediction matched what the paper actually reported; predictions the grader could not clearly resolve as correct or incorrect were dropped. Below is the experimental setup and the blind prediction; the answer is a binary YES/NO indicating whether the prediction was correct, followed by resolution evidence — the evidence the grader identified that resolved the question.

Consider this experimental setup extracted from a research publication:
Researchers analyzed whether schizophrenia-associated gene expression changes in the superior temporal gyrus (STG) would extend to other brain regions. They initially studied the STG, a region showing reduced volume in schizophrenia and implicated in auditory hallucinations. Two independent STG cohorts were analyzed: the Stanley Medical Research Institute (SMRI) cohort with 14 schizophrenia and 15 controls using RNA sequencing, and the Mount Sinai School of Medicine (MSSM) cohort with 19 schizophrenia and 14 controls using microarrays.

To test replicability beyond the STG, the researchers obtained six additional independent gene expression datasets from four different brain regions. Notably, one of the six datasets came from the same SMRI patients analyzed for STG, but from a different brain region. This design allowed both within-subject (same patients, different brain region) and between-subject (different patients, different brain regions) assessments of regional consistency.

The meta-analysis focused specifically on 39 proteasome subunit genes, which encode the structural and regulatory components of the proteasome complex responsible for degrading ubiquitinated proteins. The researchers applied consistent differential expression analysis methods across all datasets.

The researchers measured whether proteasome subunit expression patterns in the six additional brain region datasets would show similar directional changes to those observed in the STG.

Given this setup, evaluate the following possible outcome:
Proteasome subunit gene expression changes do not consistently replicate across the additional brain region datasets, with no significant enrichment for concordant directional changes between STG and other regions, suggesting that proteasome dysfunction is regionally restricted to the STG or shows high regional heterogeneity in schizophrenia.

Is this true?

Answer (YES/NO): NO